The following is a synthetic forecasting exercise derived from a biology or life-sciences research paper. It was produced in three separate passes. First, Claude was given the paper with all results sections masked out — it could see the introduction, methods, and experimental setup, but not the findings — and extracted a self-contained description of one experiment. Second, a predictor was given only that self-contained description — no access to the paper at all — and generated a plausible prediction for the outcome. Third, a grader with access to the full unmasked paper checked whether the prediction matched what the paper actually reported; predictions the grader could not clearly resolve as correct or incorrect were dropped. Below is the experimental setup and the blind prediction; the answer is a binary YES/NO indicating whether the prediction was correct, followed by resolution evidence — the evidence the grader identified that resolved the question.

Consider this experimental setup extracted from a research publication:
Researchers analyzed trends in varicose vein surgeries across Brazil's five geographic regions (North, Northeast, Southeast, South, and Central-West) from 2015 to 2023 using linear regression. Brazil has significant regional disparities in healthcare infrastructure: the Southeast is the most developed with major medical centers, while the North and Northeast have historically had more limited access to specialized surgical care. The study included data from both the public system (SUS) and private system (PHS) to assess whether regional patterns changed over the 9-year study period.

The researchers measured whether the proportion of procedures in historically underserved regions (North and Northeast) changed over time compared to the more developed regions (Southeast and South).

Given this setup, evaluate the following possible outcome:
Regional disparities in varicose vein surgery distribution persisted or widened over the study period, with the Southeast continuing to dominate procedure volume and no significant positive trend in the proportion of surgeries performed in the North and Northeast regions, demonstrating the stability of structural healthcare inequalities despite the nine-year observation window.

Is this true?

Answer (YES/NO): YES